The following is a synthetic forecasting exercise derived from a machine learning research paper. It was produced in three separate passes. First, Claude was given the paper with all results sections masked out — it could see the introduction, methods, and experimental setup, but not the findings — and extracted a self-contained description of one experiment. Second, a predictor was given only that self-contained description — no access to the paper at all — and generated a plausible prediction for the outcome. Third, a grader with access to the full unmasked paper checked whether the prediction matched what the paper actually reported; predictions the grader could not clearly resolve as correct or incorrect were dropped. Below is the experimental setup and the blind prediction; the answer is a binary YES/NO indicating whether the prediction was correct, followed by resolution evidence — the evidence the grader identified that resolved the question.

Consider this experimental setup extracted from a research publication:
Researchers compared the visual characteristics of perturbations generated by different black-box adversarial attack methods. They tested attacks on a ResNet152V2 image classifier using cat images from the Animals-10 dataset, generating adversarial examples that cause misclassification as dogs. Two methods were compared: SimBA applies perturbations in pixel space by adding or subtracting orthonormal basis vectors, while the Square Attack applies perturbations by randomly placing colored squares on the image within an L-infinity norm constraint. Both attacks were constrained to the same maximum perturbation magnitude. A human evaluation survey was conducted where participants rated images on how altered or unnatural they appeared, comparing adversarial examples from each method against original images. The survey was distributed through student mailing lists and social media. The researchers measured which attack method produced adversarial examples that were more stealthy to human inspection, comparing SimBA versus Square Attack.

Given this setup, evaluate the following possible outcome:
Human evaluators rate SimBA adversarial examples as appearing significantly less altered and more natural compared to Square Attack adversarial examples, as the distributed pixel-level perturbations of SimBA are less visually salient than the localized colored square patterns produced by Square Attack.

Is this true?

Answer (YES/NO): YES